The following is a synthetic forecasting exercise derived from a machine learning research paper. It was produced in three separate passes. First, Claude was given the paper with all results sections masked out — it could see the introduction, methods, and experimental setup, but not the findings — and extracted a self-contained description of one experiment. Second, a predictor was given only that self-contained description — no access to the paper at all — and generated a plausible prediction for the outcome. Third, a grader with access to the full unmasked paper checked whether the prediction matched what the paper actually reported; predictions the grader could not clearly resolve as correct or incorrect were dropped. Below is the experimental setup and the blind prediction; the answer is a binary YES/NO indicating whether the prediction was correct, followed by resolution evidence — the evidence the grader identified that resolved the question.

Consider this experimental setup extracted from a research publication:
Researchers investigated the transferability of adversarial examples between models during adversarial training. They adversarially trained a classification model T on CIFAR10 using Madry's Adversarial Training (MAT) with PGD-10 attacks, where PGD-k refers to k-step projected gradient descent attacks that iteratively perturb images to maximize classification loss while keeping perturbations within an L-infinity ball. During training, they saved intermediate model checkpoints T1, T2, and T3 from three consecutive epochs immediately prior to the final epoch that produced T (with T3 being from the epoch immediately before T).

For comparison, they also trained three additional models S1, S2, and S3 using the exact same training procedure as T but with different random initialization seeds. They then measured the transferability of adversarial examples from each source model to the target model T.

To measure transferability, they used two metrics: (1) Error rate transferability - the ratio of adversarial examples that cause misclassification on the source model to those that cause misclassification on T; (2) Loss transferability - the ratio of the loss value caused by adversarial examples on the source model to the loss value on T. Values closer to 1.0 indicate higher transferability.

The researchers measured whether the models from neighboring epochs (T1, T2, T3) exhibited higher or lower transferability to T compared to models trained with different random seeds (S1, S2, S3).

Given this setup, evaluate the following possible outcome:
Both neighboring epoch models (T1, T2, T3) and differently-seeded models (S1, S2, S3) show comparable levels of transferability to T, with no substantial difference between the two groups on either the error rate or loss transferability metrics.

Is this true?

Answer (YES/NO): NO